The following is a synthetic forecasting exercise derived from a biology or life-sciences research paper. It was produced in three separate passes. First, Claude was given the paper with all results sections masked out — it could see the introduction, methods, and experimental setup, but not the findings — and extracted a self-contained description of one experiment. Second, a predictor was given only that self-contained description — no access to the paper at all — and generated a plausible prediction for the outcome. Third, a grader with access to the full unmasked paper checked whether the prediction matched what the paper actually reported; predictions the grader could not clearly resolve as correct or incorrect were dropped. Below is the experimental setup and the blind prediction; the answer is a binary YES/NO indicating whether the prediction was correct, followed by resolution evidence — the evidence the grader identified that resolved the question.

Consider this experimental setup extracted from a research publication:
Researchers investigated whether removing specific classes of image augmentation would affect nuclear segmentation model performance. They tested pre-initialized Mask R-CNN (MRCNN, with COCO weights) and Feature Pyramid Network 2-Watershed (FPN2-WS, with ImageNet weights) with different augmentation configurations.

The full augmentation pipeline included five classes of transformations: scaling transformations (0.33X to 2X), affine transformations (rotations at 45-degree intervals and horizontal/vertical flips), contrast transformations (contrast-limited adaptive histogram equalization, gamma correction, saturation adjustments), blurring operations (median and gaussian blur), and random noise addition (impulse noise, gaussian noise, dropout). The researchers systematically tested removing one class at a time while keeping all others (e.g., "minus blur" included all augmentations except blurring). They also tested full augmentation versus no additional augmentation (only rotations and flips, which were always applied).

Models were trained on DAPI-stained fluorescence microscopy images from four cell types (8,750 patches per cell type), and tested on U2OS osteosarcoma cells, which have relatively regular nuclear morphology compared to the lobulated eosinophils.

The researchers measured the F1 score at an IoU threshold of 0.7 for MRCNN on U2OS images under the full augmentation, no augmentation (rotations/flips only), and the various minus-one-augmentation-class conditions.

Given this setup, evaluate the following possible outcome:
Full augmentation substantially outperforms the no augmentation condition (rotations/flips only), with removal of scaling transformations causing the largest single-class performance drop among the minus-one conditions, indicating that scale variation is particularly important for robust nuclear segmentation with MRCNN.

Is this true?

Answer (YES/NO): NO